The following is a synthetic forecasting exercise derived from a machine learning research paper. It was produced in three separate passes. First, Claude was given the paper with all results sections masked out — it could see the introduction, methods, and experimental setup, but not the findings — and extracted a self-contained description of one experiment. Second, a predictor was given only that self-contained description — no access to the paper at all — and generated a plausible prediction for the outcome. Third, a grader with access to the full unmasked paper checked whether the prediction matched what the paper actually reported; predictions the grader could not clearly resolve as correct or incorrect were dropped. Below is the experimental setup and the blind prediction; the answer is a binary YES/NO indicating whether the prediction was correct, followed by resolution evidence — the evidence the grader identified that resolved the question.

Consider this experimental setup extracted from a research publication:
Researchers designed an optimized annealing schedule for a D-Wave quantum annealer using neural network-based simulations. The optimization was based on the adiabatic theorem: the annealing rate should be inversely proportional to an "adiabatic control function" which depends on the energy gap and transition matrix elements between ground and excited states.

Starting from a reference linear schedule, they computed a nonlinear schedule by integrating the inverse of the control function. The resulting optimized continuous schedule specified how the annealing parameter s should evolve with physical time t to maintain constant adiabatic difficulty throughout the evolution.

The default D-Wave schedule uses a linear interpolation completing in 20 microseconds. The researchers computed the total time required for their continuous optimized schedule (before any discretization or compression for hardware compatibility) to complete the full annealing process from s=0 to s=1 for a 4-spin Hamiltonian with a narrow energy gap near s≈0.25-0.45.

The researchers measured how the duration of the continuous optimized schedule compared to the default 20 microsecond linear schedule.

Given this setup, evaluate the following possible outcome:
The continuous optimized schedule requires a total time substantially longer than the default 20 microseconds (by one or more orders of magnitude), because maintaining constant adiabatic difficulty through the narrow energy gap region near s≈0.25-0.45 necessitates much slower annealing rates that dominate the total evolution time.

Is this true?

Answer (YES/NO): NO